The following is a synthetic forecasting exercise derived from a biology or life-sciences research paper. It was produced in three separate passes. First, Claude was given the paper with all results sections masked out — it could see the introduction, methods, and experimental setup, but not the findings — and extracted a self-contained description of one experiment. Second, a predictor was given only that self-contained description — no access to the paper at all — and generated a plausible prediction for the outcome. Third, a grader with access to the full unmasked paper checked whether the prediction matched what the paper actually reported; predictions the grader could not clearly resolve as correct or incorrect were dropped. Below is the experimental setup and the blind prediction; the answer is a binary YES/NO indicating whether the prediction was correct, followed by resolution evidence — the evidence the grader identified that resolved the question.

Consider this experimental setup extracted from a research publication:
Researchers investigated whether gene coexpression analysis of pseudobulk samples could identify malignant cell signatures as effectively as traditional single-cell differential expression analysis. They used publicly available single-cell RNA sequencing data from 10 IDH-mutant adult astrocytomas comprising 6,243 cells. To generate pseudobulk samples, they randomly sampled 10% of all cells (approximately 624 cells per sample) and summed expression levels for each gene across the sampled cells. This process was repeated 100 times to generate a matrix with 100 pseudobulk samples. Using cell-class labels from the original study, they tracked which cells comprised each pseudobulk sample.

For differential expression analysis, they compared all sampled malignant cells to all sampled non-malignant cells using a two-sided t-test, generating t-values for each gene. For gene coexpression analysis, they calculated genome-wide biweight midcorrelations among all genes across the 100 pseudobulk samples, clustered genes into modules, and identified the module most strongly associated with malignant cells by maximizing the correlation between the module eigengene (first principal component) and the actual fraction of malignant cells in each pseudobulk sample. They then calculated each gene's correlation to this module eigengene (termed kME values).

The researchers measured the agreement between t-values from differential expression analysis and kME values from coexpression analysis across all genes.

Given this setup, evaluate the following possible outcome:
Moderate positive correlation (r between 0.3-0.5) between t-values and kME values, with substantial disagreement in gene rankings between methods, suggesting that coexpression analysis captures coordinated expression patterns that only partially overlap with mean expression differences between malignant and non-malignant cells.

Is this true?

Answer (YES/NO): NO